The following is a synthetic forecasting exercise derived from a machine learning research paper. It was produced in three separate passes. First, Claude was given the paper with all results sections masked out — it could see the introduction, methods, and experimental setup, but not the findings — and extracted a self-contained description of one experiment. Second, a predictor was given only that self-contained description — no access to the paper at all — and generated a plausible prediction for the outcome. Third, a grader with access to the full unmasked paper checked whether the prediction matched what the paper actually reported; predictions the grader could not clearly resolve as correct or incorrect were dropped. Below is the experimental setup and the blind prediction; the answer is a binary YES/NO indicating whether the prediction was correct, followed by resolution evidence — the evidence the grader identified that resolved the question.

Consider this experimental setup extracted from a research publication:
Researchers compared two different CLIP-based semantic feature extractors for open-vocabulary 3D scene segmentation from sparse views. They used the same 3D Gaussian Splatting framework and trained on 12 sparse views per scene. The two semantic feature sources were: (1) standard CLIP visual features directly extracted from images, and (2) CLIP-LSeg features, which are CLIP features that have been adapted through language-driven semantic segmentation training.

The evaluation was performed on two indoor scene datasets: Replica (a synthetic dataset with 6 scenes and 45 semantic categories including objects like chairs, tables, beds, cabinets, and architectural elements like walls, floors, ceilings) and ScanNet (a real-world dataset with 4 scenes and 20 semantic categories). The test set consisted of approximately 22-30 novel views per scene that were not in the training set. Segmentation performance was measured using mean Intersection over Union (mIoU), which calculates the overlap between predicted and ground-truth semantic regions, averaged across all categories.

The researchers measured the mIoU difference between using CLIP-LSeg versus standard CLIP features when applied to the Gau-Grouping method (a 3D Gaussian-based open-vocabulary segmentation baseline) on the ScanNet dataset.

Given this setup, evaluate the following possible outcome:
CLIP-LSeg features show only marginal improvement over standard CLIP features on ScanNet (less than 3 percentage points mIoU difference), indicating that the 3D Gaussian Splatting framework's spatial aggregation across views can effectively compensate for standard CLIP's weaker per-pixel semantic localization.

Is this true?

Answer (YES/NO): NO